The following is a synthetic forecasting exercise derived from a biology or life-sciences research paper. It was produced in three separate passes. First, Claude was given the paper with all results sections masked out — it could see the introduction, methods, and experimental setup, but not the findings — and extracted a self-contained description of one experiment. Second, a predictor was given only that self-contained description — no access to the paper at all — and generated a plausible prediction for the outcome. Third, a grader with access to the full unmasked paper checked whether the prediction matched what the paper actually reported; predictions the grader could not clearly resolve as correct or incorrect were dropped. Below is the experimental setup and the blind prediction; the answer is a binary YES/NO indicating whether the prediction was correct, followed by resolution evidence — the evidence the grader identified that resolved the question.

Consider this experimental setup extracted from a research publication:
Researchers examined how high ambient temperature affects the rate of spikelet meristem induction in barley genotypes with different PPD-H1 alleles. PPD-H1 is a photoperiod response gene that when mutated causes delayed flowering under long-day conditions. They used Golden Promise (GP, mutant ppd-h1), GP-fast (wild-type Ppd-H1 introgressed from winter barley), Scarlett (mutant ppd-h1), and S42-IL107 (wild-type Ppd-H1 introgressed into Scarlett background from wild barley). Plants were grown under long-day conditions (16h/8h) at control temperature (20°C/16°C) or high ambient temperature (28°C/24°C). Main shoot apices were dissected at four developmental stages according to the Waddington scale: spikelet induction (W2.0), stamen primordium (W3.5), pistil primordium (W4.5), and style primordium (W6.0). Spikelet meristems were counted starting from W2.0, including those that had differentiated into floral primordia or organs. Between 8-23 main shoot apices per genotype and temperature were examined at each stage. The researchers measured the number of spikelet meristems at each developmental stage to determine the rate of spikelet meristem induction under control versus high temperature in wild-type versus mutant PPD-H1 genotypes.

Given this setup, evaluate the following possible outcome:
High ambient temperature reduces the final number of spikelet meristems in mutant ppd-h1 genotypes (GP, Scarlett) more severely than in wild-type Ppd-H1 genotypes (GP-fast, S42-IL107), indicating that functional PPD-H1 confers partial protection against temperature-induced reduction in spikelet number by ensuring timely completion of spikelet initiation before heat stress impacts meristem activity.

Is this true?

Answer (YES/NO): NO